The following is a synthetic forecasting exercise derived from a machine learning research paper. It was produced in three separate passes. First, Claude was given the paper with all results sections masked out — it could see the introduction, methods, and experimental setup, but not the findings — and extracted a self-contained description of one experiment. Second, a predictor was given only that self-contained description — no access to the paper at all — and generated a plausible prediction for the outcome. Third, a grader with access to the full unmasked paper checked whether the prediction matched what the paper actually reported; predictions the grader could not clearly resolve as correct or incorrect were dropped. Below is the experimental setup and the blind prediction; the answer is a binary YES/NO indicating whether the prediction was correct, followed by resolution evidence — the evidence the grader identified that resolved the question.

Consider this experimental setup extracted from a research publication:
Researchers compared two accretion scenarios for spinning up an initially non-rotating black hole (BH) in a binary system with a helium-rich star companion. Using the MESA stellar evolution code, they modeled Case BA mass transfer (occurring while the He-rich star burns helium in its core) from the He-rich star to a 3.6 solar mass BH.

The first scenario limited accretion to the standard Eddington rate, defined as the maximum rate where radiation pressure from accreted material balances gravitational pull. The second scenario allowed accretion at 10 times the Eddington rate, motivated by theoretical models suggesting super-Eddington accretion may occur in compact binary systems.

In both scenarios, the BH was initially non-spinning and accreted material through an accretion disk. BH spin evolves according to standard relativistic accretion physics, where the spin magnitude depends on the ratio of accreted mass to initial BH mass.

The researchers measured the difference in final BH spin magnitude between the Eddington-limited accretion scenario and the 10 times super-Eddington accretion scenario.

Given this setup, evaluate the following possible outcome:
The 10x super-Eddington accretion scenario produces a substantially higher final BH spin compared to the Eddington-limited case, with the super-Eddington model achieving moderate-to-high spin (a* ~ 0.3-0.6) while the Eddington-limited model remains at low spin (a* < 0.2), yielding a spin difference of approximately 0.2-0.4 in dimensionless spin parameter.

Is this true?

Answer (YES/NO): NO